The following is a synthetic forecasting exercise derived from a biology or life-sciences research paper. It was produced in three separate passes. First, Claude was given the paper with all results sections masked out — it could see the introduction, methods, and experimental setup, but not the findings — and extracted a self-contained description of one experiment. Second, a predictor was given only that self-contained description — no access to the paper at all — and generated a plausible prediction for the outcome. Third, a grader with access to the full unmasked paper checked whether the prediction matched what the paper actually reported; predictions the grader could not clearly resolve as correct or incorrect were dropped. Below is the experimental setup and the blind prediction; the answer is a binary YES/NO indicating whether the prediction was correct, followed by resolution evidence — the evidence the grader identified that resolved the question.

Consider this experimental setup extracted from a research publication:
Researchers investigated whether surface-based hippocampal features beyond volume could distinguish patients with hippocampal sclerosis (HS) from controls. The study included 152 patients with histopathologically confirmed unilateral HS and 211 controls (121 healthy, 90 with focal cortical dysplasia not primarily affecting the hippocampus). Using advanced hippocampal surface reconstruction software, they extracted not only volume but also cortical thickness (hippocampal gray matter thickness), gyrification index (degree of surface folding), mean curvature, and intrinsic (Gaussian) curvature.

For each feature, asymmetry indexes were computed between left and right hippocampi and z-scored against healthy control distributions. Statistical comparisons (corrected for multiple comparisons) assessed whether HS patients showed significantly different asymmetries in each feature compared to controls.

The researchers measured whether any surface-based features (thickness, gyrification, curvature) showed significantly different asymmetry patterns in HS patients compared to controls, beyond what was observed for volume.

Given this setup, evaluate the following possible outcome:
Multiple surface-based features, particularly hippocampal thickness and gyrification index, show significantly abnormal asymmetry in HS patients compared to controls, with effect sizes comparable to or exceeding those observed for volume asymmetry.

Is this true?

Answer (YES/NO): NO